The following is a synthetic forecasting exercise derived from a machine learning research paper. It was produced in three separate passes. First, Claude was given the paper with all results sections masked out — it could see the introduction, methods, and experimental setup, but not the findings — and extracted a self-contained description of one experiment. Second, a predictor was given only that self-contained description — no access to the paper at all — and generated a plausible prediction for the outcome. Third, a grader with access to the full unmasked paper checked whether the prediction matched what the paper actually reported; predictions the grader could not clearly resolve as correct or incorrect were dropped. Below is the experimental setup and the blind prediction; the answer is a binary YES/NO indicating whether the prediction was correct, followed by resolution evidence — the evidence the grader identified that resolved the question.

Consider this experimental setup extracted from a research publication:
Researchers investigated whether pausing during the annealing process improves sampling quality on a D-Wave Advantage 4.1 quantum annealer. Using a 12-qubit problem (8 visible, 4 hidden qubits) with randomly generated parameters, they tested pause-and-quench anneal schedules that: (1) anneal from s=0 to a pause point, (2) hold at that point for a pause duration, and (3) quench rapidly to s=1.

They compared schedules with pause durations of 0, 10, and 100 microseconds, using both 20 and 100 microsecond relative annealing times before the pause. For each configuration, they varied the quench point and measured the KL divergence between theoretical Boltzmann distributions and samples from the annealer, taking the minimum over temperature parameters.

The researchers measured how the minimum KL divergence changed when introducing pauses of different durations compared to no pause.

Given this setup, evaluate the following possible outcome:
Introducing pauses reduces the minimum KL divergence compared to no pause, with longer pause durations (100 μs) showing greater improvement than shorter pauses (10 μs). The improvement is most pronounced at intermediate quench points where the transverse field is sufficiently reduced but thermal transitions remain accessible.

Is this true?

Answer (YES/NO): NO